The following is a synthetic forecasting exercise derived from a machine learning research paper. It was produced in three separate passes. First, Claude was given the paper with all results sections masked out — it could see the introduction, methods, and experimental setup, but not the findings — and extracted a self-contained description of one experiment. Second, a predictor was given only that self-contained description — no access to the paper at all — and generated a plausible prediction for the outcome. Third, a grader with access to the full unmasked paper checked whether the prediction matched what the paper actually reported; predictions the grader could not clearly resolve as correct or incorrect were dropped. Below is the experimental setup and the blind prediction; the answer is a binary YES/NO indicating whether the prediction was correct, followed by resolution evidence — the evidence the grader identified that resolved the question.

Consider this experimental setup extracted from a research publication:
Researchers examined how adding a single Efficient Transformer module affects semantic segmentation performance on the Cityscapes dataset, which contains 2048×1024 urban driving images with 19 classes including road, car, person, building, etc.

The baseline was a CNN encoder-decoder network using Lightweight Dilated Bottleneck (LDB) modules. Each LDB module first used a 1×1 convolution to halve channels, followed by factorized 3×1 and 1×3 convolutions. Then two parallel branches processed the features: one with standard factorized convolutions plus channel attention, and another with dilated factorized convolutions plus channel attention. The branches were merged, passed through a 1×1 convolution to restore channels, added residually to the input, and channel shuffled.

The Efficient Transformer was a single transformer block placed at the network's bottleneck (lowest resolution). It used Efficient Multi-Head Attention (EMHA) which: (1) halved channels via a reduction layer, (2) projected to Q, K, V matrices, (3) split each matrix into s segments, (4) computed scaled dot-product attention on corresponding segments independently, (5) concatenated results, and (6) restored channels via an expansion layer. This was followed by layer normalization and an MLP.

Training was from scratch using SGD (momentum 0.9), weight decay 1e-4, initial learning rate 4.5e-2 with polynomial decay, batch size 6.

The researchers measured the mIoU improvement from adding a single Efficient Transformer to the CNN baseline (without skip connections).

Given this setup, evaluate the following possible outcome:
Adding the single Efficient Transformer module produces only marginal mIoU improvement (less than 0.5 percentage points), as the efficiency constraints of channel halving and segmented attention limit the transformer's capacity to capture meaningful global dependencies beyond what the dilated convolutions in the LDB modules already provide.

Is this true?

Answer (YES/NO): NO